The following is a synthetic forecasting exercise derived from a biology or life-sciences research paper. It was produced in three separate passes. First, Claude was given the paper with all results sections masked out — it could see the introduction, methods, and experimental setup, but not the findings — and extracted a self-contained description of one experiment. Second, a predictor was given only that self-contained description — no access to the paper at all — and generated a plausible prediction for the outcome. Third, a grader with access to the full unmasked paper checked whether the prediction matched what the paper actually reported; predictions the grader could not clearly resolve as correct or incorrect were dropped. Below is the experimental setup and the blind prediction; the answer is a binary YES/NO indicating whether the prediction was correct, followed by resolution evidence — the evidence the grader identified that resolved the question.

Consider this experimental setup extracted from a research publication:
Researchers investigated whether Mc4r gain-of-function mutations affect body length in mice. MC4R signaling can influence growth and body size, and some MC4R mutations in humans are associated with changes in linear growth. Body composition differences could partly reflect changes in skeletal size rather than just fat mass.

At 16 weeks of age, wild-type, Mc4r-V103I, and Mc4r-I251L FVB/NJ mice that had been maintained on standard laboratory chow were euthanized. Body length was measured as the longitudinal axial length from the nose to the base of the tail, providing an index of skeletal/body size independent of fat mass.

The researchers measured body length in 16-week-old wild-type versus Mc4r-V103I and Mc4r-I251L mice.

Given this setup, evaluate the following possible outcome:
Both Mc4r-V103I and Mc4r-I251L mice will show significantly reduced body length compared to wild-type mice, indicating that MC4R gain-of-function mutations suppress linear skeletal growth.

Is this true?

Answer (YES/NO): NO